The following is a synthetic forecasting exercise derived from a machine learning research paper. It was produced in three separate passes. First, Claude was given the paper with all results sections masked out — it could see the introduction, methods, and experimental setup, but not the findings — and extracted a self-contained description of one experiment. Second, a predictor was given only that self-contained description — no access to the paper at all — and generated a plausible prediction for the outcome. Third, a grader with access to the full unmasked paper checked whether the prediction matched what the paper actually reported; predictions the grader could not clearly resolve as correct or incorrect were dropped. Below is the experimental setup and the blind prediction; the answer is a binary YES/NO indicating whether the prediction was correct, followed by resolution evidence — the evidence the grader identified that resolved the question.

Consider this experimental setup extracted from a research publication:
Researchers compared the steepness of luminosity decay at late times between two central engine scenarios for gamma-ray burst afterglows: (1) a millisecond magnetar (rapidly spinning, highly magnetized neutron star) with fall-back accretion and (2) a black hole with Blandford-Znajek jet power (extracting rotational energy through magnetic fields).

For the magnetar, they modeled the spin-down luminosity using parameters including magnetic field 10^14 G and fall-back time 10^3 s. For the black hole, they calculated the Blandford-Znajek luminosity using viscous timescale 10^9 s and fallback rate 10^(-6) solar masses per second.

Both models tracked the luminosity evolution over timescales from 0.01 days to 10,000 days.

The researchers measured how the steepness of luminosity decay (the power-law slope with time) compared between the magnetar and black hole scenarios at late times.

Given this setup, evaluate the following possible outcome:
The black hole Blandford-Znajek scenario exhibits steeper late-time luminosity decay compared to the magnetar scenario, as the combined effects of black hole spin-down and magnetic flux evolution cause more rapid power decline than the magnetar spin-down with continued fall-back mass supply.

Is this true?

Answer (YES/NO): NO